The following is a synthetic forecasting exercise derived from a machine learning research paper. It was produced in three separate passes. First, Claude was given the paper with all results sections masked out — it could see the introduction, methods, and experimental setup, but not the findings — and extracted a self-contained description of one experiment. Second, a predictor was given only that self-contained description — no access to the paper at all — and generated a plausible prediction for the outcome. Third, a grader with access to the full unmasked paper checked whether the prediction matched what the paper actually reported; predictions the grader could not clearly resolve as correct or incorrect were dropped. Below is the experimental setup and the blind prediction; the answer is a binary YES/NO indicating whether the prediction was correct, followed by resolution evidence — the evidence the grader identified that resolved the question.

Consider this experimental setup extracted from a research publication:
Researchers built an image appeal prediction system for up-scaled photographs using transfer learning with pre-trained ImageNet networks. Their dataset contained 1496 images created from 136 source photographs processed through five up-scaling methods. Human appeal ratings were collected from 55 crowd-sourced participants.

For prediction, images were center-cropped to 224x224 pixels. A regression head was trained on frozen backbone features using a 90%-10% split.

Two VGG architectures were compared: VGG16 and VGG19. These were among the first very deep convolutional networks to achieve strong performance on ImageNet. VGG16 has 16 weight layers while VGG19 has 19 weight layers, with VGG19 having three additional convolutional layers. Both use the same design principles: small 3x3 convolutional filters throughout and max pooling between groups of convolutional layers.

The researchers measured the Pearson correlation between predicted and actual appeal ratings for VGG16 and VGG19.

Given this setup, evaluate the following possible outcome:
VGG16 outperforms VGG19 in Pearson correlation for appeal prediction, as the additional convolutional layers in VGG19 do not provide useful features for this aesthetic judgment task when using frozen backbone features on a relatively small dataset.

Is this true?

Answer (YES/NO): YES